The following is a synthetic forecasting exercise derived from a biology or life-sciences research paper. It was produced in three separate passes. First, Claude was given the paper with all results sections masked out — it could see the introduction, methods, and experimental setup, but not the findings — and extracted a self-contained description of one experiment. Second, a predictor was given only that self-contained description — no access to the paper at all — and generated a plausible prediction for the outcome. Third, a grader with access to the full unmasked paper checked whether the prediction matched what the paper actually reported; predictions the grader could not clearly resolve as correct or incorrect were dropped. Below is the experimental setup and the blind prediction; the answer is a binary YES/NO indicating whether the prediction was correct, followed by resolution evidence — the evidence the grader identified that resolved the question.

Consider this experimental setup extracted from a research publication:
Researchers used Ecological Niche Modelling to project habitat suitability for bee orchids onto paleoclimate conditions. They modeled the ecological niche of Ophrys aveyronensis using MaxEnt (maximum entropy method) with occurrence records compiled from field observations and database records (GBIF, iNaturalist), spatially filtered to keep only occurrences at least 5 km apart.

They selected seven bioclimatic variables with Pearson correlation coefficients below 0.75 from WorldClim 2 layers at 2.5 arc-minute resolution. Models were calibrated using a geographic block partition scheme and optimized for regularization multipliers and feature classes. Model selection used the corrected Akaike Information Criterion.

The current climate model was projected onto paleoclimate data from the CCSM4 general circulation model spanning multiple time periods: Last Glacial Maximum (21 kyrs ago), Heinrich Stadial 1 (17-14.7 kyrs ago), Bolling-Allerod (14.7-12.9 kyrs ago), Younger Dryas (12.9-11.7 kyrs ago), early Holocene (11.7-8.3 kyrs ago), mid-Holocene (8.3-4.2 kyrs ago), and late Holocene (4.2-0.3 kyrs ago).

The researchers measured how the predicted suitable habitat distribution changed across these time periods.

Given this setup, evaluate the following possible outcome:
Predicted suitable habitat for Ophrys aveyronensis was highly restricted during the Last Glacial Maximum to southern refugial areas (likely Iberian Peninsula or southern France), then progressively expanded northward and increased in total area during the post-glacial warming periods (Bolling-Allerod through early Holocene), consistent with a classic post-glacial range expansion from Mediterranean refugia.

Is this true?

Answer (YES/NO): NO